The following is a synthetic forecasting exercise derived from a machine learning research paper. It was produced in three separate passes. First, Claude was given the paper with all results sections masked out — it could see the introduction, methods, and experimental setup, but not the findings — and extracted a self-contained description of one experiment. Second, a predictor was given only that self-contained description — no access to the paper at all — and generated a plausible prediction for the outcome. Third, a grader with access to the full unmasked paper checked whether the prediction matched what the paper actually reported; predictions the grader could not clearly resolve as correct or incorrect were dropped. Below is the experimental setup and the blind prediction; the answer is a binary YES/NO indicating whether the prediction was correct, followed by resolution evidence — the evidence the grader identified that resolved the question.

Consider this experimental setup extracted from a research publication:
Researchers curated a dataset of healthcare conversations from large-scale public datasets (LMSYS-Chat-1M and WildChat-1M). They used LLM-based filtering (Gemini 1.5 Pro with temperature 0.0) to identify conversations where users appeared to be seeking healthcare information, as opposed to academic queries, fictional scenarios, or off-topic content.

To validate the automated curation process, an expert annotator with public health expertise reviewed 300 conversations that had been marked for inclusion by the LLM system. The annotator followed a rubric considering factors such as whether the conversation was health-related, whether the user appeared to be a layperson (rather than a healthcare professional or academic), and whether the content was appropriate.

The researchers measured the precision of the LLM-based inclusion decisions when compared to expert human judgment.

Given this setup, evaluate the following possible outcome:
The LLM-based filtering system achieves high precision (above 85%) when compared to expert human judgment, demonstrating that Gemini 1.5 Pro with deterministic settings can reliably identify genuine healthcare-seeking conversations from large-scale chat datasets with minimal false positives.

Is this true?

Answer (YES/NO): NO